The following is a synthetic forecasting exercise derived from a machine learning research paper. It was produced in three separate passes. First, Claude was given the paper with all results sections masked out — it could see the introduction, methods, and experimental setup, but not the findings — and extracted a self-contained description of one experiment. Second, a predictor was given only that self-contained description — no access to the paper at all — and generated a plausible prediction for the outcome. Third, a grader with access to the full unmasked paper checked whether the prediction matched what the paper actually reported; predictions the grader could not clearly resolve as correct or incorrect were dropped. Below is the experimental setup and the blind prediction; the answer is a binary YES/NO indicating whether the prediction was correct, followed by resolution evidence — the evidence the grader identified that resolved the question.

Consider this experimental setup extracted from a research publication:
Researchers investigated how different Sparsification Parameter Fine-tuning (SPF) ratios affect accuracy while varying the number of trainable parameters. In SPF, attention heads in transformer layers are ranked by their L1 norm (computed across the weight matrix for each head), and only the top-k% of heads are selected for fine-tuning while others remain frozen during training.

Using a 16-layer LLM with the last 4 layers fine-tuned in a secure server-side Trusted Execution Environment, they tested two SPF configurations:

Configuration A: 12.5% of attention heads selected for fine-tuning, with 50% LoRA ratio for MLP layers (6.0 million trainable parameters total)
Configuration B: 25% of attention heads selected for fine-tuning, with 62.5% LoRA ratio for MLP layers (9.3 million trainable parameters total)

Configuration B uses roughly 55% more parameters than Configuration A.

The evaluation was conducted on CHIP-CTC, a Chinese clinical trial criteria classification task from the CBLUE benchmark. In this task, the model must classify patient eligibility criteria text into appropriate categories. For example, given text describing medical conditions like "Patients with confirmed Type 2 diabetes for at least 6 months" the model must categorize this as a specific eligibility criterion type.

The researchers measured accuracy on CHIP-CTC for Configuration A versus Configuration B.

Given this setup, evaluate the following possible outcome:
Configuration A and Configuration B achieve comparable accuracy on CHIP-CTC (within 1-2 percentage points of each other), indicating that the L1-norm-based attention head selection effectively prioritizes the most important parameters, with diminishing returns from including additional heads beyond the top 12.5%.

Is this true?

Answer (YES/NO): NO